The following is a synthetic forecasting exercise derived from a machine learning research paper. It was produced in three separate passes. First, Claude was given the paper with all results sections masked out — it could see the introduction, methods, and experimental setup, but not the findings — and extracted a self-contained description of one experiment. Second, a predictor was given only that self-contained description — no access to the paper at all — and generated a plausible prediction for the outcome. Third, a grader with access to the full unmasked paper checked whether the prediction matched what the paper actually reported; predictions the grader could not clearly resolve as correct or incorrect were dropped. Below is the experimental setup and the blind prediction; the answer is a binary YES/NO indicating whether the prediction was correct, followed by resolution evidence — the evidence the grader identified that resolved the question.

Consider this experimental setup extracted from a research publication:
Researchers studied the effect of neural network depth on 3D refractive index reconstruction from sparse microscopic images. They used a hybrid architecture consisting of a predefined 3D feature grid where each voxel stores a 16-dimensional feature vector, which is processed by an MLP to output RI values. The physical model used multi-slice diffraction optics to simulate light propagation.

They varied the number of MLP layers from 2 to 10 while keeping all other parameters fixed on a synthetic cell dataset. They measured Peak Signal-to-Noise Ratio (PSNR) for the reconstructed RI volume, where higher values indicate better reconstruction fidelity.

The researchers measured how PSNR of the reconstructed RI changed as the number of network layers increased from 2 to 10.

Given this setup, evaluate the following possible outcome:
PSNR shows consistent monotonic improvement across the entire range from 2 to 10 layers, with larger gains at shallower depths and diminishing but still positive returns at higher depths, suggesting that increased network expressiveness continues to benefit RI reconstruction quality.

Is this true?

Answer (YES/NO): NO